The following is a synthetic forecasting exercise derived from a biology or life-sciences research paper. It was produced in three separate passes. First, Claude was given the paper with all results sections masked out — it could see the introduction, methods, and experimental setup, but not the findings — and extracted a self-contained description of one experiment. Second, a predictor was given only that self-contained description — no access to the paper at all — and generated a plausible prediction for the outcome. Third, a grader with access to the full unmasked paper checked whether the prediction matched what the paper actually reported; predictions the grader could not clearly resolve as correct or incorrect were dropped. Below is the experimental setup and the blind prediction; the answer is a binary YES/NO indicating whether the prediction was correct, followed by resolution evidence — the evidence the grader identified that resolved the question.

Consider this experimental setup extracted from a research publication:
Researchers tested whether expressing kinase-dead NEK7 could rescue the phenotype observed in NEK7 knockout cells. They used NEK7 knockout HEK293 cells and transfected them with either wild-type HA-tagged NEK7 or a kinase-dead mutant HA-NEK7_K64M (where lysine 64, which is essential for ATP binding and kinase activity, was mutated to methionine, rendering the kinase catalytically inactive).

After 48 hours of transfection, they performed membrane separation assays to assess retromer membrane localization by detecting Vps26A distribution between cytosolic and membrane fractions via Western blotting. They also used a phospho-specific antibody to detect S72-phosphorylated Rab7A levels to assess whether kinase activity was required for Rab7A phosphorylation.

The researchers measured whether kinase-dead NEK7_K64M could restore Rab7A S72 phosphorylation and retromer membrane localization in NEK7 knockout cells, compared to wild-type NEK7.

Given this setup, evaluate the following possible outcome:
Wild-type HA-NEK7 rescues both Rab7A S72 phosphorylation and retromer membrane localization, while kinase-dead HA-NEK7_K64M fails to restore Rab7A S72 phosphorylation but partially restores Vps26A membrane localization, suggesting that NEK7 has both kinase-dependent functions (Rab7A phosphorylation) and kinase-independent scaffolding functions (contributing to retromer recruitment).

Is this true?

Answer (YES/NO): NO